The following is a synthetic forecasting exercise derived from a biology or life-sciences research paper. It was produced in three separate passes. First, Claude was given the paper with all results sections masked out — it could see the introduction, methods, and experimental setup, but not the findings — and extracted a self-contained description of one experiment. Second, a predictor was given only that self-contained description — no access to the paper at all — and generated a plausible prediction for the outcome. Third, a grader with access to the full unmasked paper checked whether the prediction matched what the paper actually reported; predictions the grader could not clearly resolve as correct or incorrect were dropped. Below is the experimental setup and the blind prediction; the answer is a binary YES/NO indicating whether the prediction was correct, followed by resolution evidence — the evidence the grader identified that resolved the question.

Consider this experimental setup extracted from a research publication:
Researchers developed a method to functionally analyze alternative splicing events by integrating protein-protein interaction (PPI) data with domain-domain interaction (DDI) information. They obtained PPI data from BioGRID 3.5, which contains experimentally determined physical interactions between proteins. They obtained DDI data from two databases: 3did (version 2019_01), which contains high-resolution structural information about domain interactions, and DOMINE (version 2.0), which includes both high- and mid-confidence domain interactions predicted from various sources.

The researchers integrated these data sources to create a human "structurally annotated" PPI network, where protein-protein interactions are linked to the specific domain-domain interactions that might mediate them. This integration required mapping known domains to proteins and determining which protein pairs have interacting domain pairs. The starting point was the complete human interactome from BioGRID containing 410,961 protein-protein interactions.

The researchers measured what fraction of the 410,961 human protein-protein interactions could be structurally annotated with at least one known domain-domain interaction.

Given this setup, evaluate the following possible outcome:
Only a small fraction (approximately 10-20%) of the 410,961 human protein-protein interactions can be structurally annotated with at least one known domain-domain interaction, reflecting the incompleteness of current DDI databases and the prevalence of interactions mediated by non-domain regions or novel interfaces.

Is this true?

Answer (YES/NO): YES